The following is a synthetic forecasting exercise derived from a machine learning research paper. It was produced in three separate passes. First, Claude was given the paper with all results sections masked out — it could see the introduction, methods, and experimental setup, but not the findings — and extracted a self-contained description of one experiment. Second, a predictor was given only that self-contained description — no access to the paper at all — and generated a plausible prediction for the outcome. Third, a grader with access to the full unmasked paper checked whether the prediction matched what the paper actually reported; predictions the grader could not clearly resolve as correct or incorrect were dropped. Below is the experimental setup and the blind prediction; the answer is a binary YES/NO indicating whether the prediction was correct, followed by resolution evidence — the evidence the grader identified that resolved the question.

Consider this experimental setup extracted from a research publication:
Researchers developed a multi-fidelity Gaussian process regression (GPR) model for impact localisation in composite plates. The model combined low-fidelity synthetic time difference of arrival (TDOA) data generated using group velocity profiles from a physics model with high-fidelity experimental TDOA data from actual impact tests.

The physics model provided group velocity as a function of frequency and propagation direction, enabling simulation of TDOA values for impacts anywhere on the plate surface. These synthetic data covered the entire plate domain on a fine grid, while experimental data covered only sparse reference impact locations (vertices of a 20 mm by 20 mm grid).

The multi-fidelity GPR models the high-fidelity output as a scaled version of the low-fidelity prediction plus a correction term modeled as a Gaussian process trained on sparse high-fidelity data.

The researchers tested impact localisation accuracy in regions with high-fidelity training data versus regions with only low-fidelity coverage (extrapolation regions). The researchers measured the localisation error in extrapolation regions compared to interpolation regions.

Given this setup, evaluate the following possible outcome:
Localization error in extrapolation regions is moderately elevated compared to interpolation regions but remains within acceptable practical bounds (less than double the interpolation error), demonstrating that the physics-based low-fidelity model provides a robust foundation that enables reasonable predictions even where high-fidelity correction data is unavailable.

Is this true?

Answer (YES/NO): NO